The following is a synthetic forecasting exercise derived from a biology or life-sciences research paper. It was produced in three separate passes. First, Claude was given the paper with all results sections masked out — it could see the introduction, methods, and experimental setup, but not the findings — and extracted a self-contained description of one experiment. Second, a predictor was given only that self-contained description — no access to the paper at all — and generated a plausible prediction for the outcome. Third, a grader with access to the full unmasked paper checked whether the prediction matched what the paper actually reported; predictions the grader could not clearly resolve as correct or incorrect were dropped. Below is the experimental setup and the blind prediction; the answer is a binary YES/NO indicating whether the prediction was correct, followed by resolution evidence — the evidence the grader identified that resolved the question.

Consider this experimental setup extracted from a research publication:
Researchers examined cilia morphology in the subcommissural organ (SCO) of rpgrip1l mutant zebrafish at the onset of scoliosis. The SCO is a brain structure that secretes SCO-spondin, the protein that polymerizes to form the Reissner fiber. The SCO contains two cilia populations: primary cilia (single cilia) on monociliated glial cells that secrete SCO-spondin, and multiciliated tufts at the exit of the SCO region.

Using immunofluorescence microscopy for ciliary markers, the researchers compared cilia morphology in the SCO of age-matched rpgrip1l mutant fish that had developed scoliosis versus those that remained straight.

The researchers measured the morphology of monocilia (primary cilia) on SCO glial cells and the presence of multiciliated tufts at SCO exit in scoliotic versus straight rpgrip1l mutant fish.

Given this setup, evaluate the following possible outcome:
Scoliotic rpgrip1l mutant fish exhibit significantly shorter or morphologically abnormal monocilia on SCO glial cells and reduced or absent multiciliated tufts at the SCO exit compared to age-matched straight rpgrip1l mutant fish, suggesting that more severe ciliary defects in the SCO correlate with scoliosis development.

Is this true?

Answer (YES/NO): YES